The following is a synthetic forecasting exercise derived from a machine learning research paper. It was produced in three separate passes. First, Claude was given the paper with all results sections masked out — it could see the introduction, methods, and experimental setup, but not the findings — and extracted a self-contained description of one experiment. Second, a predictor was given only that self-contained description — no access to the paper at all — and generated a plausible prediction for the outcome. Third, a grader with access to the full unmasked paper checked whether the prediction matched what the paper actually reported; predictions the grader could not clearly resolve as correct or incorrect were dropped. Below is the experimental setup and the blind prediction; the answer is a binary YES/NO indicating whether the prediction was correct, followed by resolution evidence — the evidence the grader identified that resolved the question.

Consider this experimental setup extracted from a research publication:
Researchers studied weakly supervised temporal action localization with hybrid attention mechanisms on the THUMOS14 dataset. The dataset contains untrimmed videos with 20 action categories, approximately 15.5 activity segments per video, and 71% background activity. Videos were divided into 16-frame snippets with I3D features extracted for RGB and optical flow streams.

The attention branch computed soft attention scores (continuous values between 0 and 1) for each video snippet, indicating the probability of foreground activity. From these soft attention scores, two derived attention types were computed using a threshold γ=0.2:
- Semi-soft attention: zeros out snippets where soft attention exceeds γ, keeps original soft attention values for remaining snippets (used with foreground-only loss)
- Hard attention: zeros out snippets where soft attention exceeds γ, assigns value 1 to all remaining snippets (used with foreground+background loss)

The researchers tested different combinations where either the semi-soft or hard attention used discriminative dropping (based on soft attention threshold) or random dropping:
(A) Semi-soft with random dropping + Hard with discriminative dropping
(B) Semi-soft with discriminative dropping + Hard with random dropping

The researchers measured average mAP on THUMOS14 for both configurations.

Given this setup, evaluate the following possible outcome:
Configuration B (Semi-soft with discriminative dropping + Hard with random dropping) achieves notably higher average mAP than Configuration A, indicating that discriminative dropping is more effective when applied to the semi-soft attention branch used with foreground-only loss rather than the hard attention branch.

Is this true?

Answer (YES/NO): NO